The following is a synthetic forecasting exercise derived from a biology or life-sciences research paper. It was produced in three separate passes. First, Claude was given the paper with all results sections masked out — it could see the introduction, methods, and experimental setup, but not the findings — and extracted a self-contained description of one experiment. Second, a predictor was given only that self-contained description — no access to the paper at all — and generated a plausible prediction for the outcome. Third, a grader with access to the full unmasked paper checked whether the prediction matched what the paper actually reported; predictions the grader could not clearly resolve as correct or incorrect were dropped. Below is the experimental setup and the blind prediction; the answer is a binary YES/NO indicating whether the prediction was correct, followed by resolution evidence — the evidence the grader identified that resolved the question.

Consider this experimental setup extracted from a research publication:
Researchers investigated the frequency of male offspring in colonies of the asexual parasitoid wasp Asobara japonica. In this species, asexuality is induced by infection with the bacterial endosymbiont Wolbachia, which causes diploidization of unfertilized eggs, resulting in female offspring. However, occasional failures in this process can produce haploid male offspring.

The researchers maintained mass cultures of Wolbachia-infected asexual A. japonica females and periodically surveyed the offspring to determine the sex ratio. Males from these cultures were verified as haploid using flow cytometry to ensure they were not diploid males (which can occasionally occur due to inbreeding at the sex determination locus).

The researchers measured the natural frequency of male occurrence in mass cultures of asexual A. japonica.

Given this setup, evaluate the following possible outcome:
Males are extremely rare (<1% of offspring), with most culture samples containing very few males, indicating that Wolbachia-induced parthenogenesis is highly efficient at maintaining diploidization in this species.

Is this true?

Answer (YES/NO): YES